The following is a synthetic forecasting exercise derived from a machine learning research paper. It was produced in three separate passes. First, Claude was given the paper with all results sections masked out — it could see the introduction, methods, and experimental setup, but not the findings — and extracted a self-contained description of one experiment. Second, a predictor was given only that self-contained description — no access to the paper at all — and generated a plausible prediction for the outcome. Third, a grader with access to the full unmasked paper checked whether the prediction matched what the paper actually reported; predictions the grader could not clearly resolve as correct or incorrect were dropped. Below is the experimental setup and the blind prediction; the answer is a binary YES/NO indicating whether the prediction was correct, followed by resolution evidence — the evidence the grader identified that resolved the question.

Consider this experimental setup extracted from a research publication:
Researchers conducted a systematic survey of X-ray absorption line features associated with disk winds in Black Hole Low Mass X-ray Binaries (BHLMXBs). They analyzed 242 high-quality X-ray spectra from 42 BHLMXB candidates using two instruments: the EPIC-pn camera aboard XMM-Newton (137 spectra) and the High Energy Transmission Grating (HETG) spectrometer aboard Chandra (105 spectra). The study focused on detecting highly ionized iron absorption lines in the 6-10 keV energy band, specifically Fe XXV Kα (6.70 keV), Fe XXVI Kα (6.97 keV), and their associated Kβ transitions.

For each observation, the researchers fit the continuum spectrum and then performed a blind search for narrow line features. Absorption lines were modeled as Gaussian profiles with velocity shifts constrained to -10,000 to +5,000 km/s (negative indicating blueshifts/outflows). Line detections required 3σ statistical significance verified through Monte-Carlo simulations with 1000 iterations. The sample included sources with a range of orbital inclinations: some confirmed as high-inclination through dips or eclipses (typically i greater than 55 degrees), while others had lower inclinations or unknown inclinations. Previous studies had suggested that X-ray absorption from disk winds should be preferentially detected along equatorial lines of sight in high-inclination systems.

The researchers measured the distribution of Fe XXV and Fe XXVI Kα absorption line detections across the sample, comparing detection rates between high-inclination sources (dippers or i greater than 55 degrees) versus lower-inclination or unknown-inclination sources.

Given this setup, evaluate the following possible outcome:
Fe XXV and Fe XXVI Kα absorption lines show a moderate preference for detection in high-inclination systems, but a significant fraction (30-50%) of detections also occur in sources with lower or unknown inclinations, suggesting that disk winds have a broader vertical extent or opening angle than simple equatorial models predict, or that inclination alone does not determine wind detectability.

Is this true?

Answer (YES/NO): NO